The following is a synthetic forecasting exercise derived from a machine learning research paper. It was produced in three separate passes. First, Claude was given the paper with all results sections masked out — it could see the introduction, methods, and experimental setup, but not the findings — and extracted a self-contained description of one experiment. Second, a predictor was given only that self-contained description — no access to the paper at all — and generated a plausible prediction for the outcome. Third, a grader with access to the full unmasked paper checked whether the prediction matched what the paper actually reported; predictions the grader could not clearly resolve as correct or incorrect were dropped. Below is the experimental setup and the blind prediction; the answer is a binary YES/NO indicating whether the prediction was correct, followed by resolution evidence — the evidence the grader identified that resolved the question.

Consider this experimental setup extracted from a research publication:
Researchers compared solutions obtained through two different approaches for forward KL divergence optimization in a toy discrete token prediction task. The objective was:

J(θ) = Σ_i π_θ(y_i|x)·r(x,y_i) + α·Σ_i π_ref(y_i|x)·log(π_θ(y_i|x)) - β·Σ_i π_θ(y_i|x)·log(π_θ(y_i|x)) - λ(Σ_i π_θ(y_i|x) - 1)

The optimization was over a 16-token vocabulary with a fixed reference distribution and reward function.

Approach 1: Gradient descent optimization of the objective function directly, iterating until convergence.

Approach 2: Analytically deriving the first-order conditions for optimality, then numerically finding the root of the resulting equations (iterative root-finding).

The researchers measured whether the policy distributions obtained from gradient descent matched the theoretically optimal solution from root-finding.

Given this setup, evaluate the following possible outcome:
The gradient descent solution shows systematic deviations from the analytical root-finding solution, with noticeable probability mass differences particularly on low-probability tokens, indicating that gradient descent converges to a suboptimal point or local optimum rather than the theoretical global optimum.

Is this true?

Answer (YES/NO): NO